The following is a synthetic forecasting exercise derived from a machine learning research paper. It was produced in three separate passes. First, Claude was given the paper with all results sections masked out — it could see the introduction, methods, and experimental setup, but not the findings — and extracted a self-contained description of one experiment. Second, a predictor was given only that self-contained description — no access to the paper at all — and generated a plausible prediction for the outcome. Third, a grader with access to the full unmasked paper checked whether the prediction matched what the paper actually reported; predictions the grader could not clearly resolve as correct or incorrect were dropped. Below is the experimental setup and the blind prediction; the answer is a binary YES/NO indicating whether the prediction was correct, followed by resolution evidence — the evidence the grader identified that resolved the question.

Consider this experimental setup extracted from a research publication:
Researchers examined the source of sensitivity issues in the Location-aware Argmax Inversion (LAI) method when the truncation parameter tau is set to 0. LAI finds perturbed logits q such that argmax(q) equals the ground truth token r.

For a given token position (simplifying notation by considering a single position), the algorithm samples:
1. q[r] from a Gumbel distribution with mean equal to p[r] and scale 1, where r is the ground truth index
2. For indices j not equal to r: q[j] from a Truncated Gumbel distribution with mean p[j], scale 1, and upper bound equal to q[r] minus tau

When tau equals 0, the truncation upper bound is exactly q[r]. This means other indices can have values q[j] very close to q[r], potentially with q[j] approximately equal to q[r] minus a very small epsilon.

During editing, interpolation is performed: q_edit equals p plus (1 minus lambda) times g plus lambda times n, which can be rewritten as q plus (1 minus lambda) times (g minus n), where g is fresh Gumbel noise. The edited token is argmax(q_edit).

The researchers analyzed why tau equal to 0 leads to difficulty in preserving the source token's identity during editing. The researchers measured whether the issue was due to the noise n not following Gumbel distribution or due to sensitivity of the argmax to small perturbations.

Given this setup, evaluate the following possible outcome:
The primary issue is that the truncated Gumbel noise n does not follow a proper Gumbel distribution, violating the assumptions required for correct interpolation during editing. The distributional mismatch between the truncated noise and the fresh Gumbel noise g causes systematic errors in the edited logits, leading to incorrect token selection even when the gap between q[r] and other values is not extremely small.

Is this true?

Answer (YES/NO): NO